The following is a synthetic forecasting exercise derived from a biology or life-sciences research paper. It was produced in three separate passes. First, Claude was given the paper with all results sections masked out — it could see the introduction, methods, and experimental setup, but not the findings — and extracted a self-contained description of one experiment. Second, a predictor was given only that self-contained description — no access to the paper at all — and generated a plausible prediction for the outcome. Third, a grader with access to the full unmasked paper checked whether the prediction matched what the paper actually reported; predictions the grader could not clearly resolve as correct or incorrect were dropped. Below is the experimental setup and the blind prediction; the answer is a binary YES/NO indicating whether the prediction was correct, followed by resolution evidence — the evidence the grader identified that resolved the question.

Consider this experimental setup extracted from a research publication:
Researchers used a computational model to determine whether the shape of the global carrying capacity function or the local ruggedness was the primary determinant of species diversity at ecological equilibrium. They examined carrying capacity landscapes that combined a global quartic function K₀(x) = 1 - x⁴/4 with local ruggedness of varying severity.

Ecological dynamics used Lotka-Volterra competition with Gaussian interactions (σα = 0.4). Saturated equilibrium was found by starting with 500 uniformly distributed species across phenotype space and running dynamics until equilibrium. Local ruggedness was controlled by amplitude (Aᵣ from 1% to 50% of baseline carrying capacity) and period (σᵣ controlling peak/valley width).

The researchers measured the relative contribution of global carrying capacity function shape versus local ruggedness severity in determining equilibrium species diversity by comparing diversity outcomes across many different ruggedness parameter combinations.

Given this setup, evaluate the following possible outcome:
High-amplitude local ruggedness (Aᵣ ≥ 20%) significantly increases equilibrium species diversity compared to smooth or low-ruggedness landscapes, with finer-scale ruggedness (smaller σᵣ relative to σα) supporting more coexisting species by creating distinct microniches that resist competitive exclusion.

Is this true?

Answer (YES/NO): NO